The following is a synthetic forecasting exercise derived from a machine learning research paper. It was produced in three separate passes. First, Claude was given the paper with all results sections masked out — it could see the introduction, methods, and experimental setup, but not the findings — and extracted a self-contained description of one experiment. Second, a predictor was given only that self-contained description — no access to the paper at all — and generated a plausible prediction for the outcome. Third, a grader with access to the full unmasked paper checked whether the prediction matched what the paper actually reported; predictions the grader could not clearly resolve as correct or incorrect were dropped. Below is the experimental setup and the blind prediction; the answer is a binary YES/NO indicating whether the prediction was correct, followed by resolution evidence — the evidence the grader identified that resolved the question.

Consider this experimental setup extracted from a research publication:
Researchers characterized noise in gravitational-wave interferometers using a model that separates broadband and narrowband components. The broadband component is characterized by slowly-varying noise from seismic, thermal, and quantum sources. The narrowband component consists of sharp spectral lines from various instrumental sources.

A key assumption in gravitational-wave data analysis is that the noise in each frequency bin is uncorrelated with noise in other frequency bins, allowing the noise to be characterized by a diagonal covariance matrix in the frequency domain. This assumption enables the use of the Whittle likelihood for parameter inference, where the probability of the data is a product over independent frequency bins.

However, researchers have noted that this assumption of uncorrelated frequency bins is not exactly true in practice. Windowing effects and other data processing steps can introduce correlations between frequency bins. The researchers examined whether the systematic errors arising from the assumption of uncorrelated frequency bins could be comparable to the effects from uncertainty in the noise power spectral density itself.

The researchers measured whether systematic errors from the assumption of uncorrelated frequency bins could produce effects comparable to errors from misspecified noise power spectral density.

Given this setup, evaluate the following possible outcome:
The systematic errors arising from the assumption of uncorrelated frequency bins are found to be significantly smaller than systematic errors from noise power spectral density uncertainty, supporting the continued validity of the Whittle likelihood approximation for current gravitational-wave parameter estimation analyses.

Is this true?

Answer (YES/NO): NO